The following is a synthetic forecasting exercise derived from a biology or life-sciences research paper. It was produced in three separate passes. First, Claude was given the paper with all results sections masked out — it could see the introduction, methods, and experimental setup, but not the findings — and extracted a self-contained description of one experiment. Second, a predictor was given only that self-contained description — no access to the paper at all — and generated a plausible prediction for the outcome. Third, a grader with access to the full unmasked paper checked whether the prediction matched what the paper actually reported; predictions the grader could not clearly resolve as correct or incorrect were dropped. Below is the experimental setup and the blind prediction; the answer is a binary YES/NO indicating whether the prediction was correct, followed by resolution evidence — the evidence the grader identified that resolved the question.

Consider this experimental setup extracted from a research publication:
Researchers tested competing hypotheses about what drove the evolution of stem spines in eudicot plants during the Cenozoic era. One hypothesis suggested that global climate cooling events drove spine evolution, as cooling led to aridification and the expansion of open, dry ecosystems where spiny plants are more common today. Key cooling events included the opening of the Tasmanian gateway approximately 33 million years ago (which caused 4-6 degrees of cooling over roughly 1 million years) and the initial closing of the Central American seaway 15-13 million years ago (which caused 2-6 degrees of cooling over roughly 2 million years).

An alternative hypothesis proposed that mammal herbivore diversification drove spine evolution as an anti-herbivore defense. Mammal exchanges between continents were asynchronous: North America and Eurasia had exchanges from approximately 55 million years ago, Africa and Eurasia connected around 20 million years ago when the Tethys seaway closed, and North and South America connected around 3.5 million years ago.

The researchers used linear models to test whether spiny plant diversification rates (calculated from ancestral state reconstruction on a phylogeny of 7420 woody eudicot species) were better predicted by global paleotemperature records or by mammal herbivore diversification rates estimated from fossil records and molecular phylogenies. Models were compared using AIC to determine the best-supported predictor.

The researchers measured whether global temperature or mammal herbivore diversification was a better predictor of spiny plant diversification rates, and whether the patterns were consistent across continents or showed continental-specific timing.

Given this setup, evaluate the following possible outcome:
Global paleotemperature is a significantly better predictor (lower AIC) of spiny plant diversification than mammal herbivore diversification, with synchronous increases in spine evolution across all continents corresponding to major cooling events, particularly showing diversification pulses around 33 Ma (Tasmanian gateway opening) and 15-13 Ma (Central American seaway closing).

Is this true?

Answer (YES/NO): NO